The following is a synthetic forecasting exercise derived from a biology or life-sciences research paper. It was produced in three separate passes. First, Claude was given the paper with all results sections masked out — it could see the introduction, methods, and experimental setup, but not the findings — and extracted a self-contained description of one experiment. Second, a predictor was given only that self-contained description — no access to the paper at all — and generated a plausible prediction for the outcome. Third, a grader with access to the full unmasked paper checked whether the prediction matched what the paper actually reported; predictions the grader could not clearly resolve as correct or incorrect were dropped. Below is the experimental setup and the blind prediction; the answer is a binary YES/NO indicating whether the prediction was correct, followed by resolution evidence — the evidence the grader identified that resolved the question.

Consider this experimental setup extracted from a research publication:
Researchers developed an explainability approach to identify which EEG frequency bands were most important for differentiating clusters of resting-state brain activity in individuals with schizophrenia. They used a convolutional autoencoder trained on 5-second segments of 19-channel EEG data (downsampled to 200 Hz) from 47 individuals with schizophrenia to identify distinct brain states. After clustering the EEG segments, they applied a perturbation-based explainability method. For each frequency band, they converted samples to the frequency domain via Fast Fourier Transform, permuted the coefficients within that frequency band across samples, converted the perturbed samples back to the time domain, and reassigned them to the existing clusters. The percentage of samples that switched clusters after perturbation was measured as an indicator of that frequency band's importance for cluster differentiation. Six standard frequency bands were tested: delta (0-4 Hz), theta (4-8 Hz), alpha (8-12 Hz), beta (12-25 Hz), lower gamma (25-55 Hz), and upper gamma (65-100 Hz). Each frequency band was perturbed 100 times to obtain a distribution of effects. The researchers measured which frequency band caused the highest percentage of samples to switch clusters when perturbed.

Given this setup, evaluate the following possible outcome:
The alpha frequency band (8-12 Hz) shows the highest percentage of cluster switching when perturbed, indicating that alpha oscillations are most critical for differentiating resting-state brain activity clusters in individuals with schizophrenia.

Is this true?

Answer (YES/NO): NO